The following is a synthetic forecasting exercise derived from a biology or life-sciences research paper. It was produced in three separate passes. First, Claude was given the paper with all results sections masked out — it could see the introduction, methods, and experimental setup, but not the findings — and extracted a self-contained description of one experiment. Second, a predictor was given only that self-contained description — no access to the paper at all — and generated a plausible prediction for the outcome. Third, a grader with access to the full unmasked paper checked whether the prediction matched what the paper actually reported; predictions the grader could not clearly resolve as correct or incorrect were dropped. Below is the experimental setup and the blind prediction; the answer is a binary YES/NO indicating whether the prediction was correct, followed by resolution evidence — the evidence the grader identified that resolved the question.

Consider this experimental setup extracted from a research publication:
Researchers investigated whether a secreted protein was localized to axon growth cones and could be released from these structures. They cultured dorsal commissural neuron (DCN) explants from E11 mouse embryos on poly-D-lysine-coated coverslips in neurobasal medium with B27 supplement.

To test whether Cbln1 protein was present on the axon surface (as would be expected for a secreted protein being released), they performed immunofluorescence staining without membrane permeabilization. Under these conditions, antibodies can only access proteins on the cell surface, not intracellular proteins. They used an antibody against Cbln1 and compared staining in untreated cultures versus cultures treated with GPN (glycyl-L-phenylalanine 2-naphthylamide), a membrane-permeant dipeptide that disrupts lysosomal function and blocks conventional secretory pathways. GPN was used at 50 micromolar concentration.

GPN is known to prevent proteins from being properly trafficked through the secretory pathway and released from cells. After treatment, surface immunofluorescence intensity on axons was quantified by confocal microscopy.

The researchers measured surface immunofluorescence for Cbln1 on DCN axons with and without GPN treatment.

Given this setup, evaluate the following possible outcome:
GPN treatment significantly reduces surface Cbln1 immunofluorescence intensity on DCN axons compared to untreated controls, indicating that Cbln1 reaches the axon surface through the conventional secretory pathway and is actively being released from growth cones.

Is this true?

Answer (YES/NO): NO